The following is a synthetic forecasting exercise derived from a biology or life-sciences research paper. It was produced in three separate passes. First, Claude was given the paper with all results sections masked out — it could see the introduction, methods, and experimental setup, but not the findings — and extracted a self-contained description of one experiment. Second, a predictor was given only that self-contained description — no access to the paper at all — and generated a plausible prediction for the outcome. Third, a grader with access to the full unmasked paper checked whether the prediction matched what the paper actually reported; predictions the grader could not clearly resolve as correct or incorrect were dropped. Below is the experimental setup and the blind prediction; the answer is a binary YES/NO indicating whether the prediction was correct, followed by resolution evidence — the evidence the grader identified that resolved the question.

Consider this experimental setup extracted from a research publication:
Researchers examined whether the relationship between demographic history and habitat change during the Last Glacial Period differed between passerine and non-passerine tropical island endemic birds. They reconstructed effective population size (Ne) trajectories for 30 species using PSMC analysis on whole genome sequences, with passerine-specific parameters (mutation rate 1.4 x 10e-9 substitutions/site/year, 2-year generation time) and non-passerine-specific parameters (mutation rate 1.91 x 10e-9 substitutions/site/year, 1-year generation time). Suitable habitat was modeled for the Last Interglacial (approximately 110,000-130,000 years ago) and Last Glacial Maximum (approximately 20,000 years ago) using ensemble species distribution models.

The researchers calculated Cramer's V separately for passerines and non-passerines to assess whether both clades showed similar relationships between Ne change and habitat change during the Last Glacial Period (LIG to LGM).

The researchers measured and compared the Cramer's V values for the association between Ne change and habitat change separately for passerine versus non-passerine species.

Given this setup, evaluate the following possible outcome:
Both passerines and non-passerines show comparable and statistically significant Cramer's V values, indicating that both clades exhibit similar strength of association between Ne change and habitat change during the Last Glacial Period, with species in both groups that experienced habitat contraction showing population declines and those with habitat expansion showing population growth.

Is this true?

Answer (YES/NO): NO